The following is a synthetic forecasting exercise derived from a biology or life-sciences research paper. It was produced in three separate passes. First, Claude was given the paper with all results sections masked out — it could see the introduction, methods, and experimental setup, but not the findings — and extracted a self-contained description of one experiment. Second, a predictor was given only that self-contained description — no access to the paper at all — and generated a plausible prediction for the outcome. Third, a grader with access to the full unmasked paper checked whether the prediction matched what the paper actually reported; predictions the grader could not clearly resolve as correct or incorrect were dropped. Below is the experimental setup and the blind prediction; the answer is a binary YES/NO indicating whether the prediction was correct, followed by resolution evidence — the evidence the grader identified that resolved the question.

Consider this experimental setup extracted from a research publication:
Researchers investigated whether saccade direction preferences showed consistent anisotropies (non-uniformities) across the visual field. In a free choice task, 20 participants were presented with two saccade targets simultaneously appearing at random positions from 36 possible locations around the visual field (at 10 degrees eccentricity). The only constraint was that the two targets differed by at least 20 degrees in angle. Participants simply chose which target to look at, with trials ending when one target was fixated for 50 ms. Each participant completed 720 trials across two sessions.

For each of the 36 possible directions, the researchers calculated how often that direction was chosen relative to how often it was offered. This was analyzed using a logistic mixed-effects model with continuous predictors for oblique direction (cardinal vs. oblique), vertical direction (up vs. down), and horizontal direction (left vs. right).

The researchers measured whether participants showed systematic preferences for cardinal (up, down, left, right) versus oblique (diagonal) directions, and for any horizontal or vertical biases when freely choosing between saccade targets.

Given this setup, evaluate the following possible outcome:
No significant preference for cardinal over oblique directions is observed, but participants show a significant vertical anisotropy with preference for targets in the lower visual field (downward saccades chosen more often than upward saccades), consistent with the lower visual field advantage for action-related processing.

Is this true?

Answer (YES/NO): NO